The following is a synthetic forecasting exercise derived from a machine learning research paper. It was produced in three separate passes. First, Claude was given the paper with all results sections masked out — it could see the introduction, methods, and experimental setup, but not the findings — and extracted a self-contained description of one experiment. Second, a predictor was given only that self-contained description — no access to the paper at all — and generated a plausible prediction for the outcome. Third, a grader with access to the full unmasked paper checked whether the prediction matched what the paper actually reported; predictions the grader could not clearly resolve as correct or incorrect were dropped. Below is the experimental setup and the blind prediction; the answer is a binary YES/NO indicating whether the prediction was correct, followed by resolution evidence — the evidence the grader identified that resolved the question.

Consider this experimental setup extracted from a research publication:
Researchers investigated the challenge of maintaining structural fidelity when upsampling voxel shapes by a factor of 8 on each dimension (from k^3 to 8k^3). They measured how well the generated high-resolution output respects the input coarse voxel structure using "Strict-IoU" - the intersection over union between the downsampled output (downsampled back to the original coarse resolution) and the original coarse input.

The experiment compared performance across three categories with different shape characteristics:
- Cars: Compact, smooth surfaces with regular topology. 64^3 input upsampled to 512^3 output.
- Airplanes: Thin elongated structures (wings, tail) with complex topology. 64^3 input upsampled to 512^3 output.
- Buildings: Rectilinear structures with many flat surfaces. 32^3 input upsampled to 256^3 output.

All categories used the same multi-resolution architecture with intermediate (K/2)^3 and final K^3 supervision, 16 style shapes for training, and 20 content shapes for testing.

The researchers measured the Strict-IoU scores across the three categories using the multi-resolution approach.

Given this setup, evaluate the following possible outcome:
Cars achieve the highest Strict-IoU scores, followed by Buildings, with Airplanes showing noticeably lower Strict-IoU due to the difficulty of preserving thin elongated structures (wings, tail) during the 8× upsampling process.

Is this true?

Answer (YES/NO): NO